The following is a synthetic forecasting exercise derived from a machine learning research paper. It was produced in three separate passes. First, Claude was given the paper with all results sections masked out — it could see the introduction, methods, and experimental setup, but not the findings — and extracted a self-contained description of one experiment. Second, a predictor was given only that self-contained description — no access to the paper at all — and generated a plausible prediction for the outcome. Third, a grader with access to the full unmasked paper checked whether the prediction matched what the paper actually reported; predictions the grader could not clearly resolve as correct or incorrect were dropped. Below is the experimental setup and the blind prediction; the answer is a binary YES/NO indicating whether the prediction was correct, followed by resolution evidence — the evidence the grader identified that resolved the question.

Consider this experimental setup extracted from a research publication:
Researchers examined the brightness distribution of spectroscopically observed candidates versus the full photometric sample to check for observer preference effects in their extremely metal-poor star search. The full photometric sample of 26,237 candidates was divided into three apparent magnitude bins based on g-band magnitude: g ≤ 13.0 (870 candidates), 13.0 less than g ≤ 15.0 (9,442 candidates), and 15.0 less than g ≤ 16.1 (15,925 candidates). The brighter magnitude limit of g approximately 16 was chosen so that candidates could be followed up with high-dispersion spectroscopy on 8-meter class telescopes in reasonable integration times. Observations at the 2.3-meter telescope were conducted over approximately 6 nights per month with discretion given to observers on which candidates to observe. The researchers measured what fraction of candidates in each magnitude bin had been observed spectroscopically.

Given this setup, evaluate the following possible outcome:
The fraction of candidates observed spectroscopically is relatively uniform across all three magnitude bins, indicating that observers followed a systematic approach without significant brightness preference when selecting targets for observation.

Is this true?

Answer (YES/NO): NO